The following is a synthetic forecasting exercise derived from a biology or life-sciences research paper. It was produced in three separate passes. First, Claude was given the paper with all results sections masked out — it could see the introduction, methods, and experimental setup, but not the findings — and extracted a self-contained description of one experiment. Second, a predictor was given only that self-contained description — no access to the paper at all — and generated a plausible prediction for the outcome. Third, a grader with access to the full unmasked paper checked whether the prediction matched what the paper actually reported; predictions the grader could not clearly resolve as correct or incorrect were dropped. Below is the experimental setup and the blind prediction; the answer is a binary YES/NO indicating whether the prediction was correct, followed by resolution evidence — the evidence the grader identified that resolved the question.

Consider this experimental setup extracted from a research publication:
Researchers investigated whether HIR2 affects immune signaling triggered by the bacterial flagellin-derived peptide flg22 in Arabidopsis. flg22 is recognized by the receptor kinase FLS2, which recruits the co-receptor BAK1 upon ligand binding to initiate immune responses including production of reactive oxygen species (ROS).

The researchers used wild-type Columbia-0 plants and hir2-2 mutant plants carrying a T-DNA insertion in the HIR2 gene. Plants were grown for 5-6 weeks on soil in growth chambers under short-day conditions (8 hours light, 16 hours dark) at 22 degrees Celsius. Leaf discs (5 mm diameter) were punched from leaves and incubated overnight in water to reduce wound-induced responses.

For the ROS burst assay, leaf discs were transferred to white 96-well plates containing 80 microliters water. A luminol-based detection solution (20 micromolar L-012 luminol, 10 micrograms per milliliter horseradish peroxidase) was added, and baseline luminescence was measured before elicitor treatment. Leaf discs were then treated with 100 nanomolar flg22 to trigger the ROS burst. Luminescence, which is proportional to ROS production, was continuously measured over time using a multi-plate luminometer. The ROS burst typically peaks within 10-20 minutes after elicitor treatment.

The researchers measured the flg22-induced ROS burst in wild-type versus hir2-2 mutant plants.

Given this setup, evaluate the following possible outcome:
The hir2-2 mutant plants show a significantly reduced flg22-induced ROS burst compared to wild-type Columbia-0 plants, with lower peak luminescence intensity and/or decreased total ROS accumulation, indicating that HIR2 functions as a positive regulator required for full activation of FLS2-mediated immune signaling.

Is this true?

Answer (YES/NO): YES